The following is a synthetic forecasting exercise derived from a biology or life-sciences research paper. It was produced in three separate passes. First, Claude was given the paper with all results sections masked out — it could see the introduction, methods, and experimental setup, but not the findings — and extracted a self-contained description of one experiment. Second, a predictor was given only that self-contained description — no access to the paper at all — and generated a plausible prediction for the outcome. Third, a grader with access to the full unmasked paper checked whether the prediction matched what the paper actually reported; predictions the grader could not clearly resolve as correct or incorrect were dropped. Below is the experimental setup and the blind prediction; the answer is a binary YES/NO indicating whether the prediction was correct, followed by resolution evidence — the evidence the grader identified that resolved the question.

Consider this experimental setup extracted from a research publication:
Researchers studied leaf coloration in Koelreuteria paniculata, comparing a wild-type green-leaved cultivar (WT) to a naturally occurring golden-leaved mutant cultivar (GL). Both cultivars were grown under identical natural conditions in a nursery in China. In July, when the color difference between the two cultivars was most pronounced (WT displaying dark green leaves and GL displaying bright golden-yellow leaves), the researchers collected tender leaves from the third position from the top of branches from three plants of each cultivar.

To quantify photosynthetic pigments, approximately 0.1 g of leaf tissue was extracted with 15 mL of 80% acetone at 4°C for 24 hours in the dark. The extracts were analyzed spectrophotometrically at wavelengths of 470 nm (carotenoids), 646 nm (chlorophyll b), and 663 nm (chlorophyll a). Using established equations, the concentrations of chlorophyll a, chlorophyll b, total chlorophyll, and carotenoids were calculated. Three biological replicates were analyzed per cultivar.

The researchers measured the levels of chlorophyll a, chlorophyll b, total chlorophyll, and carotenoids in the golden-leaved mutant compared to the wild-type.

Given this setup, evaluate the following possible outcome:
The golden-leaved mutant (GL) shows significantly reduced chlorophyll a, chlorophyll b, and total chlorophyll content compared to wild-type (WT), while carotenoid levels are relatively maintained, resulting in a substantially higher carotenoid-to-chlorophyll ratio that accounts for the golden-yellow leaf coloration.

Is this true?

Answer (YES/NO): NO